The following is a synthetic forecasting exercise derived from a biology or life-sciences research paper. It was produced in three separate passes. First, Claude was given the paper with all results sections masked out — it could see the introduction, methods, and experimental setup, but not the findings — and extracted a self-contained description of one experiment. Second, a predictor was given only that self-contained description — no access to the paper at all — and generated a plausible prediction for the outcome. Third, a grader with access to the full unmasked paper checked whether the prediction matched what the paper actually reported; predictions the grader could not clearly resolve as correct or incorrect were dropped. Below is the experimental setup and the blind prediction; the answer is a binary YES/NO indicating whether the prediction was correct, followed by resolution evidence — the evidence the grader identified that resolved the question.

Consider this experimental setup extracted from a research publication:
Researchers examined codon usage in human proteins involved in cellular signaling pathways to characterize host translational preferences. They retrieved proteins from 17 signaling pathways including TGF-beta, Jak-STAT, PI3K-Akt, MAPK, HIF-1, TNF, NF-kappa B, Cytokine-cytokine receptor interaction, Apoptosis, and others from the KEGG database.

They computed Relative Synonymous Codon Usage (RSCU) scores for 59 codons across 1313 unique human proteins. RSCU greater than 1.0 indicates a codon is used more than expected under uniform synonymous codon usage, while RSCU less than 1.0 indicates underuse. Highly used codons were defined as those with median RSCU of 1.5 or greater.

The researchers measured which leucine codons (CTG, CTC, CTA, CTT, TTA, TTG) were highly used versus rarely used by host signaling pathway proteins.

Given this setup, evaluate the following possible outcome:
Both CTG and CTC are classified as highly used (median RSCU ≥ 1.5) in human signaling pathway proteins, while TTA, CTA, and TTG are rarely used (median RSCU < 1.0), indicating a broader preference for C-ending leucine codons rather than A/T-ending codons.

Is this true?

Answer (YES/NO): NO